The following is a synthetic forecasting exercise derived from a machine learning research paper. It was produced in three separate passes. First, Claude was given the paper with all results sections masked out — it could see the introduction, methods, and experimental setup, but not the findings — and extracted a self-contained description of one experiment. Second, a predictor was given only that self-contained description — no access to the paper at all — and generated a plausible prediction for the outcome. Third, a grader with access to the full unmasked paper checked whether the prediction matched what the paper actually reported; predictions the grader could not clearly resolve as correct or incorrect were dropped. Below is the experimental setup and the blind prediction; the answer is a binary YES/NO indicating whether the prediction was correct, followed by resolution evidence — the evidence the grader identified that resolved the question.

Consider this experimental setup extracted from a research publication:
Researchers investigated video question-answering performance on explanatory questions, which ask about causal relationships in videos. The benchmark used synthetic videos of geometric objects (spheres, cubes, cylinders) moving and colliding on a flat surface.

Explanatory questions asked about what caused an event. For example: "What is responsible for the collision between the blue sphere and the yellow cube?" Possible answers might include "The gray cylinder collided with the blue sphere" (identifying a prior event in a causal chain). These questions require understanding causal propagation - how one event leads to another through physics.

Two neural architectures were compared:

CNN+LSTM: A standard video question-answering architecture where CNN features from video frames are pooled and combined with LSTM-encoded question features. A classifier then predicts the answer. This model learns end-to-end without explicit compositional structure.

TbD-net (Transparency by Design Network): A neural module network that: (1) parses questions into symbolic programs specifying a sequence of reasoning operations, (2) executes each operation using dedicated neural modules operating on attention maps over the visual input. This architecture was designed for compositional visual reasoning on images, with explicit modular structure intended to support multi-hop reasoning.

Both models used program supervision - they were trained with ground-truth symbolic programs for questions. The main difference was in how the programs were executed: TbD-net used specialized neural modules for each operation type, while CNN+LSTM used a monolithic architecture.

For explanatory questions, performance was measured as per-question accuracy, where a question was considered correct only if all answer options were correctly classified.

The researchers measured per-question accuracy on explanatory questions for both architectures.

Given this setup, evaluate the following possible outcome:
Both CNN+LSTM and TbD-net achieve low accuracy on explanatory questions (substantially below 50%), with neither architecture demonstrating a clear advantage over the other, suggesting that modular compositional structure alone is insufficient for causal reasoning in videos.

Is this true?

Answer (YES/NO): NO